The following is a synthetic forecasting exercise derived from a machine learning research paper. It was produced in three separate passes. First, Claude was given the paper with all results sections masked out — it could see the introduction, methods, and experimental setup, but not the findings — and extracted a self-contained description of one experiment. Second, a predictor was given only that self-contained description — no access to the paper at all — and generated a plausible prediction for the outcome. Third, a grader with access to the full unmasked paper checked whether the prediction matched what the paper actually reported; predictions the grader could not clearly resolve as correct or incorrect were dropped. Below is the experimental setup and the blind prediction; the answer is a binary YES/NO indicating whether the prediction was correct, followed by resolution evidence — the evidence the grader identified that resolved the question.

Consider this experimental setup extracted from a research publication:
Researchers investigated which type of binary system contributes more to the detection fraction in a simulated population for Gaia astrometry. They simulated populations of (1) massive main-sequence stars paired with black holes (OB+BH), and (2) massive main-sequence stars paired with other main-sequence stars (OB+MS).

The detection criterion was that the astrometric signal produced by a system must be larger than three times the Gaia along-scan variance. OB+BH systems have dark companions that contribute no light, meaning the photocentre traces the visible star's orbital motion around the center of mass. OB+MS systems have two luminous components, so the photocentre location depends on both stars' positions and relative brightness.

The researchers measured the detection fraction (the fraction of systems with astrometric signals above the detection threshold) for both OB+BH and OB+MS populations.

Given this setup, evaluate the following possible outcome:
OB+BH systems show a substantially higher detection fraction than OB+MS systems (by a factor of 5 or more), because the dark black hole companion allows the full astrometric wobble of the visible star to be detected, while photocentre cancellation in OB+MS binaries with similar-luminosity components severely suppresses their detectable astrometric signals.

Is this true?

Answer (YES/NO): NO